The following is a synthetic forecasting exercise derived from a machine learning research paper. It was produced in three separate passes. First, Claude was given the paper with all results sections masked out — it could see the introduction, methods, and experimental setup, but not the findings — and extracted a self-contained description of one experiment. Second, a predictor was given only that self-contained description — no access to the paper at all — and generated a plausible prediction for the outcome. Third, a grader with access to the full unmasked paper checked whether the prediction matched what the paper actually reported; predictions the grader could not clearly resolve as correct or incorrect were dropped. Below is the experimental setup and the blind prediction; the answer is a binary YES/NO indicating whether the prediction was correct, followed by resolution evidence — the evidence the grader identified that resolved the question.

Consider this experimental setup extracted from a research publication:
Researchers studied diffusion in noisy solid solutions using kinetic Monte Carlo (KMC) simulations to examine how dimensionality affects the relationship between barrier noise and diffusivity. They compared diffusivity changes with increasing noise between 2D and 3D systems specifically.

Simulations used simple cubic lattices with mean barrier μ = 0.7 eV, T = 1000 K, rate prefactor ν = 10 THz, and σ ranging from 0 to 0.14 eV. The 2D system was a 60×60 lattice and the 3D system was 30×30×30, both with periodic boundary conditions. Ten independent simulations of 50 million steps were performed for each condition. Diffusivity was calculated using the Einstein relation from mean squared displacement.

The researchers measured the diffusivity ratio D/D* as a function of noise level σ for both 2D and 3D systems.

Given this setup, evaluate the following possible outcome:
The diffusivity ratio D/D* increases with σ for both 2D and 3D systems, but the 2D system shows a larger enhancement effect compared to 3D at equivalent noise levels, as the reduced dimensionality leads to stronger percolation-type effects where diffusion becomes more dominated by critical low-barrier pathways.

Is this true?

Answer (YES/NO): NO